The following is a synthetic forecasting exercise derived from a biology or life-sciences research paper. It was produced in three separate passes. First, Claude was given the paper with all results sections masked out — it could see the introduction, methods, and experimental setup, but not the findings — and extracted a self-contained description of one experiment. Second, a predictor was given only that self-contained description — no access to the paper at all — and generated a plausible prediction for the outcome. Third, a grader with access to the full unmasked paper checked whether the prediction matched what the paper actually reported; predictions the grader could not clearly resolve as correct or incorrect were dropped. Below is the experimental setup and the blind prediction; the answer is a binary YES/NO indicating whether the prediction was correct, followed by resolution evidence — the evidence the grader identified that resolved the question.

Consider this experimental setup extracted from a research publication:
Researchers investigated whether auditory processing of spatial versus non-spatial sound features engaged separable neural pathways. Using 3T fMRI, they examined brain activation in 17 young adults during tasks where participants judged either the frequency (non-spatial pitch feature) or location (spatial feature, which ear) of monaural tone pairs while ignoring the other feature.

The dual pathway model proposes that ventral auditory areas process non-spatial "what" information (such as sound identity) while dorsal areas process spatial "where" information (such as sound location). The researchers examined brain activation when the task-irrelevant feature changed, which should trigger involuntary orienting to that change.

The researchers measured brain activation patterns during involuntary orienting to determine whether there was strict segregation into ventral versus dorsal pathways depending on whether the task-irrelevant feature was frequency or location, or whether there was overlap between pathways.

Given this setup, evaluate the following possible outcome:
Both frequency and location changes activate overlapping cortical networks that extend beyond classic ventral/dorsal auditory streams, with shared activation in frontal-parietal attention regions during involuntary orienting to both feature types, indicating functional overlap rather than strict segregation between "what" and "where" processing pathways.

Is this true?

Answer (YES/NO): NO